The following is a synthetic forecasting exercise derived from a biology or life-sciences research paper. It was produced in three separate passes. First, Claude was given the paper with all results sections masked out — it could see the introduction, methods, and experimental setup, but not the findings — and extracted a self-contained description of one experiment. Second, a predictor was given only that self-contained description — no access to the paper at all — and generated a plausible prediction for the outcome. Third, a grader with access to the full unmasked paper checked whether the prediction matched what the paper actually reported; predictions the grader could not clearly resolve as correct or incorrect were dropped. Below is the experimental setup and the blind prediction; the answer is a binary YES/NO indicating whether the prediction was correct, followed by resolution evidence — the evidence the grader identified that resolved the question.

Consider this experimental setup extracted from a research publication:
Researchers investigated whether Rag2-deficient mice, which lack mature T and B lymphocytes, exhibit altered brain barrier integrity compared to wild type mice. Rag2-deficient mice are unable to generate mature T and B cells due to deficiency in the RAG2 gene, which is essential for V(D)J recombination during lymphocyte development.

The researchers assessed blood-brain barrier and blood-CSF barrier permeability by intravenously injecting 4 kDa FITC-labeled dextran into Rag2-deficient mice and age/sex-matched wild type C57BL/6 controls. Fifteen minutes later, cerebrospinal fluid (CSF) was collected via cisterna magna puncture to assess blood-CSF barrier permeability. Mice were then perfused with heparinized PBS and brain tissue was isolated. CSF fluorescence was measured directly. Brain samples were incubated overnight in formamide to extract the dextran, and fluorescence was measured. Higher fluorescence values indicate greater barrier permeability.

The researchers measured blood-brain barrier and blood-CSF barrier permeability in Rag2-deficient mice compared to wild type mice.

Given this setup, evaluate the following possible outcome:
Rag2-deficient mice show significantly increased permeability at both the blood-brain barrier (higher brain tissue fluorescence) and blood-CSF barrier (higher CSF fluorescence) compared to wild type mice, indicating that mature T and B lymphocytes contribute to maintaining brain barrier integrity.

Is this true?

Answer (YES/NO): YES